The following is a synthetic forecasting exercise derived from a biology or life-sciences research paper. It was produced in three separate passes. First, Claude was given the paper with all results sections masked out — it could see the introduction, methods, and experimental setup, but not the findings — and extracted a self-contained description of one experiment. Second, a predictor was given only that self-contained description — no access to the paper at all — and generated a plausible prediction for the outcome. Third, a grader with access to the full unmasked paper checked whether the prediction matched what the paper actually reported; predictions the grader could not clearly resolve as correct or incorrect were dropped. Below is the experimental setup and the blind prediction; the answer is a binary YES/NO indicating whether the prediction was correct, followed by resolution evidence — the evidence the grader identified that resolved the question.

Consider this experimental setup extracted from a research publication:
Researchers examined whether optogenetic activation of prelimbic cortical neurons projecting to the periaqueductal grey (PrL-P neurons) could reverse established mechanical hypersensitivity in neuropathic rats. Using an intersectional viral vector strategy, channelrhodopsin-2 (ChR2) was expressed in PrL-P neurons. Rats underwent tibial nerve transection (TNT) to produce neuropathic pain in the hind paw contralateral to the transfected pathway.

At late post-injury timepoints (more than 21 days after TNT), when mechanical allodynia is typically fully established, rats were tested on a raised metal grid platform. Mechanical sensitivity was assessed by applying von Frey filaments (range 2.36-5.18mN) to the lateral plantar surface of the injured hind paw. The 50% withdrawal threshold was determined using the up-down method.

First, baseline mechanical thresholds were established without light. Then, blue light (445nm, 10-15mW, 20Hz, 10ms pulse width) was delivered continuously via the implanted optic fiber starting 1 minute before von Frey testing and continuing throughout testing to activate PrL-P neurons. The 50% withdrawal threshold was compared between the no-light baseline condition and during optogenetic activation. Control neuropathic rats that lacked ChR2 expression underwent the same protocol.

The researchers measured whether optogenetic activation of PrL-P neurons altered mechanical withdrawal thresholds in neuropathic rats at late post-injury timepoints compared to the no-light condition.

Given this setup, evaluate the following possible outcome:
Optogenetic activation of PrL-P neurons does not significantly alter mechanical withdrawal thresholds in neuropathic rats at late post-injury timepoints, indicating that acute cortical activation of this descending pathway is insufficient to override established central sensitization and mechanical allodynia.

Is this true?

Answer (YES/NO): NO